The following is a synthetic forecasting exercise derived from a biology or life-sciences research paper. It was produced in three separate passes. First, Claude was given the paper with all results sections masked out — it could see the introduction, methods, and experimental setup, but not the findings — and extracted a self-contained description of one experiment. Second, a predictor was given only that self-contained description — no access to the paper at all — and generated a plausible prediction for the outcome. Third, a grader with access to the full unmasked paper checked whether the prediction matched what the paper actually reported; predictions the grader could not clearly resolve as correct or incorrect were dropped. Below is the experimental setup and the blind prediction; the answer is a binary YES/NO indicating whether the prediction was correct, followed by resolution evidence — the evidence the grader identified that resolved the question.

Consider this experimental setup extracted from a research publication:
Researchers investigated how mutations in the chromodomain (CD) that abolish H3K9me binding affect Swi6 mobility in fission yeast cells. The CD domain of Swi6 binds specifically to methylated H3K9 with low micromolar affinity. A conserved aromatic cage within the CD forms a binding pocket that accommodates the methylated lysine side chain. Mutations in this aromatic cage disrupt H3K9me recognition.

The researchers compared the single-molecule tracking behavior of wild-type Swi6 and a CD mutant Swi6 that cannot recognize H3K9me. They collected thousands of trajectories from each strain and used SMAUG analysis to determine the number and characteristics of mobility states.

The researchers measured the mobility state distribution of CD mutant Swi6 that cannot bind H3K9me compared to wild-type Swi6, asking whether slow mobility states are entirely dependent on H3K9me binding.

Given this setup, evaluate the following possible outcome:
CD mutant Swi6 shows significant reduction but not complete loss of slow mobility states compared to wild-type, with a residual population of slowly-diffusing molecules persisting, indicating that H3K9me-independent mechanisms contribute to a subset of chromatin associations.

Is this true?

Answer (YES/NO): NO